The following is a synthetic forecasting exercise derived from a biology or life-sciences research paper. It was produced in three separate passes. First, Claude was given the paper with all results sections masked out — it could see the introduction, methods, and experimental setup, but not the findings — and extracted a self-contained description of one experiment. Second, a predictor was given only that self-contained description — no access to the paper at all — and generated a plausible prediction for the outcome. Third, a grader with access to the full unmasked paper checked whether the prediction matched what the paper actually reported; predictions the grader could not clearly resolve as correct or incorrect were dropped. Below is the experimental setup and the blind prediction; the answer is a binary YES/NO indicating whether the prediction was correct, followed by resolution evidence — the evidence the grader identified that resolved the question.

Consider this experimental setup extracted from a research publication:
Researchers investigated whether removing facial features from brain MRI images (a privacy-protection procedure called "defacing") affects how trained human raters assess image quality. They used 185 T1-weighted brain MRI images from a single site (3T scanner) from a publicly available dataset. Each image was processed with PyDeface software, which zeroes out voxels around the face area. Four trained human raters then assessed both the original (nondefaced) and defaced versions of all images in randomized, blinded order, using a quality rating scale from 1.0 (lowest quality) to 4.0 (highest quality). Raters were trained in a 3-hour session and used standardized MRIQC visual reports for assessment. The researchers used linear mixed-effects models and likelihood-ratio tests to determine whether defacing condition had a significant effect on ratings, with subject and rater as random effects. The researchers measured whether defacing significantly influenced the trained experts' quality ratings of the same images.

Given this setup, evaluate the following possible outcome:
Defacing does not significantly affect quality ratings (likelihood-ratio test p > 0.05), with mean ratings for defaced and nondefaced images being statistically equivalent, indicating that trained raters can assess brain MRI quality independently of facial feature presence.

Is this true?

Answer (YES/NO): NO